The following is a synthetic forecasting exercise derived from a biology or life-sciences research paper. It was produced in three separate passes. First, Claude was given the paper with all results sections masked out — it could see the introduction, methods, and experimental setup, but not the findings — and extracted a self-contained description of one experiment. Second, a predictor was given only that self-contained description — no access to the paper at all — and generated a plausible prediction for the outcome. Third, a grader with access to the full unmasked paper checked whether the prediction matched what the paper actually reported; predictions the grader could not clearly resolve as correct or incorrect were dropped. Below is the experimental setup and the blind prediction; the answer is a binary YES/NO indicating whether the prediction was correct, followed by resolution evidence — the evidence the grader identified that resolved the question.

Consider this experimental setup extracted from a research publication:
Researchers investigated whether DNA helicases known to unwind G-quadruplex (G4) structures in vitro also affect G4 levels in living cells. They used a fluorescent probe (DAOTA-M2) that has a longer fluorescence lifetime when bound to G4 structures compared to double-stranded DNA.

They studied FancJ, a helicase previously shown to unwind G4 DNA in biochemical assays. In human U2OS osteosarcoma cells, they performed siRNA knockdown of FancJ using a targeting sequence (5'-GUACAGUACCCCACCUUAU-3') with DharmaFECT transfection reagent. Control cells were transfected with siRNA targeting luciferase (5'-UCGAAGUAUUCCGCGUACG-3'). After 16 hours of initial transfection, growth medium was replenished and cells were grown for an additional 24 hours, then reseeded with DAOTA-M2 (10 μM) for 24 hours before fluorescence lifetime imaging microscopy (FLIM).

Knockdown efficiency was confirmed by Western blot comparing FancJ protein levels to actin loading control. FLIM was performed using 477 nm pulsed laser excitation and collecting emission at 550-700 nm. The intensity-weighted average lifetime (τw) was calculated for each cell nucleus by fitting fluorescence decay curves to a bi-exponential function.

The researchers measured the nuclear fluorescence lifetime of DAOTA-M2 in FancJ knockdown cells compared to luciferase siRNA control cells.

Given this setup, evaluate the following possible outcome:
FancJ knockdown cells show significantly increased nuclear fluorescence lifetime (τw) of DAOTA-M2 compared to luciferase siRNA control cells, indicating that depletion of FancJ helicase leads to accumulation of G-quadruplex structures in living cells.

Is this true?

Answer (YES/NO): YES